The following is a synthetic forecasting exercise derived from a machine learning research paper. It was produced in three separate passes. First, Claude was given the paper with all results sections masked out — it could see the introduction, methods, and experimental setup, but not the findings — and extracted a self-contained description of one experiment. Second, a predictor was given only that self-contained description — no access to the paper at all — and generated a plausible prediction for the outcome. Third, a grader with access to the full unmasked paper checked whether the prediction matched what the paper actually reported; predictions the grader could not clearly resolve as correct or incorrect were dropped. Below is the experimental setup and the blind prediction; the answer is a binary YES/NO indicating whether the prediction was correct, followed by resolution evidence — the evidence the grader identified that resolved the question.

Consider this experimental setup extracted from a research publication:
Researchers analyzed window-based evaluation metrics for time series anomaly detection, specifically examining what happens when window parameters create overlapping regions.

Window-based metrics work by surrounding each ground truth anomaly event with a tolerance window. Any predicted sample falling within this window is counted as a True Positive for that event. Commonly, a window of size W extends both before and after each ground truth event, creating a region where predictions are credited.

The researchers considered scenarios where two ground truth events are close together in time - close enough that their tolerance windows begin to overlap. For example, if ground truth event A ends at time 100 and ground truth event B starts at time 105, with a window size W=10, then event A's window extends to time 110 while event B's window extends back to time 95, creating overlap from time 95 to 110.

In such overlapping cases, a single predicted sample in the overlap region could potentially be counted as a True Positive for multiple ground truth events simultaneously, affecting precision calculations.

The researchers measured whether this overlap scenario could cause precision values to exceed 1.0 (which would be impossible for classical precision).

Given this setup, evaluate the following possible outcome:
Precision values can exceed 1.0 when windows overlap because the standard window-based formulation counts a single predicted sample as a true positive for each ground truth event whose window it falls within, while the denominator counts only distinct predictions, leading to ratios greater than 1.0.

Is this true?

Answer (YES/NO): YES